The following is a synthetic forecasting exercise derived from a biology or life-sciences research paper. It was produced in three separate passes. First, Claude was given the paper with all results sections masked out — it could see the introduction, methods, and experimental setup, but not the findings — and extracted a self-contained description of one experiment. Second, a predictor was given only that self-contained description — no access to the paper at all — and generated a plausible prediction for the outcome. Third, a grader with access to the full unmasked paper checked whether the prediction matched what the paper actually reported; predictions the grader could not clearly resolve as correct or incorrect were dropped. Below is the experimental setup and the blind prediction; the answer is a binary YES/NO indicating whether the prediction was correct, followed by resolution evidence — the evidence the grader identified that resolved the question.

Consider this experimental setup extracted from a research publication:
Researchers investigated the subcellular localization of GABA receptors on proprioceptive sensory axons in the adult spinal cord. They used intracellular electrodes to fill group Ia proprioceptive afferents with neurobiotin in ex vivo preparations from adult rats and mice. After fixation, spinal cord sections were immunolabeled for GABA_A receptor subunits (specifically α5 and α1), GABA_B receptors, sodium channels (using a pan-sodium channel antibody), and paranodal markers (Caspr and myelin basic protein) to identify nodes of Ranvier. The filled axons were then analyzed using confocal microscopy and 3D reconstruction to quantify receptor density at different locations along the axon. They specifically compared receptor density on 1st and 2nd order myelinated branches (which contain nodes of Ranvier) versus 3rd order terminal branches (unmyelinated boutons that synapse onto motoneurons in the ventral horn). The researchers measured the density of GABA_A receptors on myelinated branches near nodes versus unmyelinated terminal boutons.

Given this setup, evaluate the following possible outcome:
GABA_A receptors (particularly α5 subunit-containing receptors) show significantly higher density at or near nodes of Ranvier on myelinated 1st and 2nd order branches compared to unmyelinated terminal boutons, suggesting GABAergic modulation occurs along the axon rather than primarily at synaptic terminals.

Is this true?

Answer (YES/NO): YES